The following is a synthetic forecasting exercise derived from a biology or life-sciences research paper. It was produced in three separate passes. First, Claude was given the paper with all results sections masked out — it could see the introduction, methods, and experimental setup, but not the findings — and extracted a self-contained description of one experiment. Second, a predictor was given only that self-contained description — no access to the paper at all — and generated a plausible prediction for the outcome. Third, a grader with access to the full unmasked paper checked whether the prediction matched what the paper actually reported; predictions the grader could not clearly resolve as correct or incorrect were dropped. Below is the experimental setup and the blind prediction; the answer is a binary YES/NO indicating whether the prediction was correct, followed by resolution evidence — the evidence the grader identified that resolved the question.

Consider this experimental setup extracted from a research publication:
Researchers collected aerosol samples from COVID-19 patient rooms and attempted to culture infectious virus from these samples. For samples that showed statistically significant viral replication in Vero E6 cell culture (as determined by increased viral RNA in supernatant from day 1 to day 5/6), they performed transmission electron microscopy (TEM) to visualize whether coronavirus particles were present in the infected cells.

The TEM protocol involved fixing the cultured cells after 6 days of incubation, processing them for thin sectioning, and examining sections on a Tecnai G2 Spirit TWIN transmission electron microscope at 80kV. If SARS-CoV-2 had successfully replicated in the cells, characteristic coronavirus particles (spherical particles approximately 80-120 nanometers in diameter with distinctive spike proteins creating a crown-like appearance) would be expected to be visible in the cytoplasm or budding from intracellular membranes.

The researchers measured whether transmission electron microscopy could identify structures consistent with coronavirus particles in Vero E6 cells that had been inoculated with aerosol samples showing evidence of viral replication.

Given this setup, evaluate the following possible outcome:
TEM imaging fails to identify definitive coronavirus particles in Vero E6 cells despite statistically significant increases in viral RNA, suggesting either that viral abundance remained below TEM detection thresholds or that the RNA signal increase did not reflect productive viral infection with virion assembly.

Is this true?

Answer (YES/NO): NO